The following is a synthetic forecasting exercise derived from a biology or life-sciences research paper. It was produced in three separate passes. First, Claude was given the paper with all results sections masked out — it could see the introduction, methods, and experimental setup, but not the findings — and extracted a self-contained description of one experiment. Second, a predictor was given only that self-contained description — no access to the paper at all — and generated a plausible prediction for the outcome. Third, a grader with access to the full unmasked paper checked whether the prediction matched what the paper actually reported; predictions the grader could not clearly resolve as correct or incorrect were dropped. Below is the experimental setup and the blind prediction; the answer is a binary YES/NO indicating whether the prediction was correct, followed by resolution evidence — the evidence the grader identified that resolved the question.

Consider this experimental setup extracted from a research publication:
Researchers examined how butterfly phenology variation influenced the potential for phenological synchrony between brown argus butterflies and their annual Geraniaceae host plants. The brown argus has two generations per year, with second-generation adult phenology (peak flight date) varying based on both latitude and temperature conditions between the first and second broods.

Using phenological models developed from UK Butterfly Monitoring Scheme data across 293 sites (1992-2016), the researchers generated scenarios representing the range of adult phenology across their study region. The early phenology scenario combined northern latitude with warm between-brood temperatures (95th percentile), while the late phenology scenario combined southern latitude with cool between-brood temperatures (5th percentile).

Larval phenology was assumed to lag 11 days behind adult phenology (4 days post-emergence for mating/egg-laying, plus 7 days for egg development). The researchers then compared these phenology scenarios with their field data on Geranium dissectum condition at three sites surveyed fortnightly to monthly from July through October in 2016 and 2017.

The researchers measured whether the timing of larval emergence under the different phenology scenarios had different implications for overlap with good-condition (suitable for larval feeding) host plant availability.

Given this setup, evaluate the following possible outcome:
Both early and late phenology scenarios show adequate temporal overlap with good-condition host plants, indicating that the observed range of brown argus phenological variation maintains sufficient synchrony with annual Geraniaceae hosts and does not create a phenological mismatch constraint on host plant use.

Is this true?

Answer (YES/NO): NO